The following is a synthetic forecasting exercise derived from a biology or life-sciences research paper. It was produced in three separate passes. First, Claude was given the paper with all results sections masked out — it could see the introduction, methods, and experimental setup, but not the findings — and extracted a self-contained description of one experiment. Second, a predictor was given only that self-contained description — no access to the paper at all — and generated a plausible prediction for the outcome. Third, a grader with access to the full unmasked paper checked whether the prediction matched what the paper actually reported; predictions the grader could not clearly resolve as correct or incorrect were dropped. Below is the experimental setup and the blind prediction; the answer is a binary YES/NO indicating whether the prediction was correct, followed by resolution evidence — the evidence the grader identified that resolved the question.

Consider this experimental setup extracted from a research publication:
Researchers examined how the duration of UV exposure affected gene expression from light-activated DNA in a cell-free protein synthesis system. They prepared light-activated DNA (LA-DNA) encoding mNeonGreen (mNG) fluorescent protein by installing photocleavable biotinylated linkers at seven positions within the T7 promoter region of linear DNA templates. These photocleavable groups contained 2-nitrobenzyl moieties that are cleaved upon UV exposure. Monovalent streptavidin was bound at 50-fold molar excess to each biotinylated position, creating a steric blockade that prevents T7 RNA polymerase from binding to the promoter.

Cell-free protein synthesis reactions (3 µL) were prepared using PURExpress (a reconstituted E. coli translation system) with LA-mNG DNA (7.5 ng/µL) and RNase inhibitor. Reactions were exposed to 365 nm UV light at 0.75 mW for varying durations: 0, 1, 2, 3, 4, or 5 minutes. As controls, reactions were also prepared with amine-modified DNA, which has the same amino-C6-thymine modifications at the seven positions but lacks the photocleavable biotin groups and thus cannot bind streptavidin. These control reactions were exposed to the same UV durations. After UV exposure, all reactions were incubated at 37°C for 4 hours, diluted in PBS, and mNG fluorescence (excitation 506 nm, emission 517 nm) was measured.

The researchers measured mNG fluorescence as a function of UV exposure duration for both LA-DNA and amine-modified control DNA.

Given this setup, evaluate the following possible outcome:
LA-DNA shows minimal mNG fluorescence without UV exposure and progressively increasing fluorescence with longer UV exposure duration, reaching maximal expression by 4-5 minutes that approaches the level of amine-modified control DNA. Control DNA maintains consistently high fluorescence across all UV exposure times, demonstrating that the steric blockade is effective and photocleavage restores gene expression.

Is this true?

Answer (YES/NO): NO